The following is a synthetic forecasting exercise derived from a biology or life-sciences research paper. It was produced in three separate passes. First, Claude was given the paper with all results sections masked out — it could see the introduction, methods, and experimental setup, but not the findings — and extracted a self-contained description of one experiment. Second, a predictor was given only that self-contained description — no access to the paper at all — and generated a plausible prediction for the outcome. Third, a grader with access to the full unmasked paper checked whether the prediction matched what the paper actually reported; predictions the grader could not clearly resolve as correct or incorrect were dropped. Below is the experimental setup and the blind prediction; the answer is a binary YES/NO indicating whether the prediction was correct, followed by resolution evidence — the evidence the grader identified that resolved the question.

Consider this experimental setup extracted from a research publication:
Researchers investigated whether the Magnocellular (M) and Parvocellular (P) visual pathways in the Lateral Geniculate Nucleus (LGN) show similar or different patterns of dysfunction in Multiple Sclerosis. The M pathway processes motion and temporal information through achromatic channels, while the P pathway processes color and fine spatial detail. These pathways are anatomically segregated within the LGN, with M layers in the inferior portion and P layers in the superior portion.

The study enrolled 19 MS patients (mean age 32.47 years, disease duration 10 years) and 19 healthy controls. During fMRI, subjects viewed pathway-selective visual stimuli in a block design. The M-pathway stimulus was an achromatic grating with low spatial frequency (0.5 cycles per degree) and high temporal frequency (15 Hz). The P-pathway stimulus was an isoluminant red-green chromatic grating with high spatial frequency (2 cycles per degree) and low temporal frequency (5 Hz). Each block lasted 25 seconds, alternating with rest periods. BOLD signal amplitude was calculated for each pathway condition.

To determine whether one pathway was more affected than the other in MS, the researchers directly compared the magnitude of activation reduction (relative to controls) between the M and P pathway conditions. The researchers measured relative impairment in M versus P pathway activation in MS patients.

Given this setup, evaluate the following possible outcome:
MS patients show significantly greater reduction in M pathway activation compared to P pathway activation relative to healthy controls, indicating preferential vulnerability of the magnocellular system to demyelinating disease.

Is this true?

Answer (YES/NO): NO